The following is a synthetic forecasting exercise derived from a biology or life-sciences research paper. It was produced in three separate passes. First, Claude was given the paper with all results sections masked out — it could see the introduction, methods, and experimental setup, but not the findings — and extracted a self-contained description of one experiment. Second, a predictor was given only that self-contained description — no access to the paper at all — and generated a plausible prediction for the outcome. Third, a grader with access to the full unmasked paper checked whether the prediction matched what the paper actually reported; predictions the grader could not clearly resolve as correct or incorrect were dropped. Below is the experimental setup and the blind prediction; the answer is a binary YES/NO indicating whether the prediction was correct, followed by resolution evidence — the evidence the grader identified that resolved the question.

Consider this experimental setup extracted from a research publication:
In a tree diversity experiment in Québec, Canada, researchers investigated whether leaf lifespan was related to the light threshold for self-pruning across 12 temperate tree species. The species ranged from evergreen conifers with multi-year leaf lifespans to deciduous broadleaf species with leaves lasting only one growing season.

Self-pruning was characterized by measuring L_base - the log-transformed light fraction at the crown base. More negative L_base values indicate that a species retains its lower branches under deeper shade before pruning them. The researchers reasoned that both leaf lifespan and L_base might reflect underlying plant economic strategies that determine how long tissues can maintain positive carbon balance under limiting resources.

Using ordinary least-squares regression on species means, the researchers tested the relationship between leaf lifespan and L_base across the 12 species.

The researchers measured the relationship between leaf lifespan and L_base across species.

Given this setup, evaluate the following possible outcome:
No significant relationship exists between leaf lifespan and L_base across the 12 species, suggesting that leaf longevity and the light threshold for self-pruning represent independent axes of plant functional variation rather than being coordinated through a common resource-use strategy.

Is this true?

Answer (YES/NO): NO